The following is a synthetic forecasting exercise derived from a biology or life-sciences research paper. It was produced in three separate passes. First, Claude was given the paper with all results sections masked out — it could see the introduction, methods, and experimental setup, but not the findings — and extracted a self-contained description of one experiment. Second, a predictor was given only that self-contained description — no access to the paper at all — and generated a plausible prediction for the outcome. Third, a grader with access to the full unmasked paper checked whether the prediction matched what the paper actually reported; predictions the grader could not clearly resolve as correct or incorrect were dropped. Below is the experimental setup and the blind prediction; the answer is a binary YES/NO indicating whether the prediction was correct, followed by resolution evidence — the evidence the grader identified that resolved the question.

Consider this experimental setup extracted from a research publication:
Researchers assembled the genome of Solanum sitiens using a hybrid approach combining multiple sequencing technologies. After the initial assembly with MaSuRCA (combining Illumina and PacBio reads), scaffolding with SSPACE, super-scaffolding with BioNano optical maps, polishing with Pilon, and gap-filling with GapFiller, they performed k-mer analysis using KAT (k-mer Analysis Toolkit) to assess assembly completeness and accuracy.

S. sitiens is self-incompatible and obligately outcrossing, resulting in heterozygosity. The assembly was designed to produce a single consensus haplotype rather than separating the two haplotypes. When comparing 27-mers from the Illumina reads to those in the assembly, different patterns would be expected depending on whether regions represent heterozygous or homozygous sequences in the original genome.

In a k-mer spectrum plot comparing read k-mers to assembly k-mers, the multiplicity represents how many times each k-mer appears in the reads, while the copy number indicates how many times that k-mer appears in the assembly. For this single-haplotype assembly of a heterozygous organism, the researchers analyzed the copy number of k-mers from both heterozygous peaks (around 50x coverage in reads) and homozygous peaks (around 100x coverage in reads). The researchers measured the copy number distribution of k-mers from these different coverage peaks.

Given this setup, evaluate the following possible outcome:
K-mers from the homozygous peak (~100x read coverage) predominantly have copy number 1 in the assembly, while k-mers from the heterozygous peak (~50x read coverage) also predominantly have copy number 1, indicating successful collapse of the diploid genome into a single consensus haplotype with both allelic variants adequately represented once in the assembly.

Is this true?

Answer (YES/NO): NO